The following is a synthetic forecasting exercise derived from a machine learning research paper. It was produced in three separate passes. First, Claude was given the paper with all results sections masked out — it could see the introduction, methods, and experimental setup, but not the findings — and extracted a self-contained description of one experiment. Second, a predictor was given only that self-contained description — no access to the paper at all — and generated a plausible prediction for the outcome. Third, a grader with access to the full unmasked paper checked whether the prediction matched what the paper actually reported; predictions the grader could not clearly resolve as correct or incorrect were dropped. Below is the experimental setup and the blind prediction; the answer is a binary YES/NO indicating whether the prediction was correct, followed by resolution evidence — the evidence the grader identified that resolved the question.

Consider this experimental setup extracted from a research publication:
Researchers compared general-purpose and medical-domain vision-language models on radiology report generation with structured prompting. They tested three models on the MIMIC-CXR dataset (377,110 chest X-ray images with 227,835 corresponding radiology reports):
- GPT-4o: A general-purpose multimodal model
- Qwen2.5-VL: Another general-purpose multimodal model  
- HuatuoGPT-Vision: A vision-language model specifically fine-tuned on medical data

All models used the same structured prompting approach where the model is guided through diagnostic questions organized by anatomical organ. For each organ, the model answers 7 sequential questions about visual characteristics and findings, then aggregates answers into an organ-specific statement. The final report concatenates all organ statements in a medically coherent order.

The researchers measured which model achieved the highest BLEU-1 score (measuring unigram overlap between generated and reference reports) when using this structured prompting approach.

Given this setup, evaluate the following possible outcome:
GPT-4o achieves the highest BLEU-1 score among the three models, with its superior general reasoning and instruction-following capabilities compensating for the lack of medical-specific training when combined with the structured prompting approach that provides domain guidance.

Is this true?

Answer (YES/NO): NO